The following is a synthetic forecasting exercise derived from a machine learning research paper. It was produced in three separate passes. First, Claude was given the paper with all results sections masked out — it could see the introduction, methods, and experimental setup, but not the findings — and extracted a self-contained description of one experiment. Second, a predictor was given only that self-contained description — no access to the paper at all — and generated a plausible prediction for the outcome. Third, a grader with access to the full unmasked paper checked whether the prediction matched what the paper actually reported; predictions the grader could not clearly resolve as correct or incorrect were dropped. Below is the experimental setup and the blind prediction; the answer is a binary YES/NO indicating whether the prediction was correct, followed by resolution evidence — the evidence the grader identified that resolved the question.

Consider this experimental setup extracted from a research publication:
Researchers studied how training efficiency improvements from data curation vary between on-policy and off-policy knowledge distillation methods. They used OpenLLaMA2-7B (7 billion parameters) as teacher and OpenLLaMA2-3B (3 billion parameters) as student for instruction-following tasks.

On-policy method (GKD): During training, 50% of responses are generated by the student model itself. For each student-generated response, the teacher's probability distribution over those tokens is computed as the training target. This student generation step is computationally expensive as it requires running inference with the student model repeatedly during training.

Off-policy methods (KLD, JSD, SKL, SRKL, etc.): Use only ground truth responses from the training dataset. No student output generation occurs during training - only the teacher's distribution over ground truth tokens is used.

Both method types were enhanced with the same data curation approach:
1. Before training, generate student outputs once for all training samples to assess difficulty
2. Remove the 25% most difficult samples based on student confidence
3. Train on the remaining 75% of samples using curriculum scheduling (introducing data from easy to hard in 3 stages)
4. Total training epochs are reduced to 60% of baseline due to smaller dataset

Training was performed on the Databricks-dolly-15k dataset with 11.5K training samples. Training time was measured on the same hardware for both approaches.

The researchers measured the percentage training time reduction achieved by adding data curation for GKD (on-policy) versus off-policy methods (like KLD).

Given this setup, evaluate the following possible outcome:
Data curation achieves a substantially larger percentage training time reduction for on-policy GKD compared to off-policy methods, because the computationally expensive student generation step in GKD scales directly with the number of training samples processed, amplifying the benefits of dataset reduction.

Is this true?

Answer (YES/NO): NO